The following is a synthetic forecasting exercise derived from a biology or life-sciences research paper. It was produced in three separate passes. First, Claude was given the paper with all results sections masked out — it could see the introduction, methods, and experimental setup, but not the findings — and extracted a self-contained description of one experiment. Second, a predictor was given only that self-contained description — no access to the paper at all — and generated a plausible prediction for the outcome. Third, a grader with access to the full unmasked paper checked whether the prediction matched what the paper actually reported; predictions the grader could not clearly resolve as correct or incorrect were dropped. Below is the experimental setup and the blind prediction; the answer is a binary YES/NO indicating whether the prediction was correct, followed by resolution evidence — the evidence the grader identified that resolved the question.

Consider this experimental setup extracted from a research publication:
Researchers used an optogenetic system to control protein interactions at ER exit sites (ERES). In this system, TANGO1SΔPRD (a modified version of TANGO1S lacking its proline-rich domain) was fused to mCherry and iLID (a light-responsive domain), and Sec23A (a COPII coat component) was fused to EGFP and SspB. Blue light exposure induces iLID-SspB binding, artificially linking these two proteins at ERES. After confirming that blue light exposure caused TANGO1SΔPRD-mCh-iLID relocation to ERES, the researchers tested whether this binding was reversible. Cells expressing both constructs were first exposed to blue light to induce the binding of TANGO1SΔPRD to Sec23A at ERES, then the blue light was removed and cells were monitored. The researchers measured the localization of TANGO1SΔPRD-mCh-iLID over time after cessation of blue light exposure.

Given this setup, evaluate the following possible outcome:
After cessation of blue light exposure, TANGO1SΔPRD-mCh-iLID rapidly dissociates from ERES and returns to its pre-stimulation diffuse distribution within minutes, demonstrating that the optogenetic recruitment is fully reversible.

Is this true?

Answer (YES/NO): YES